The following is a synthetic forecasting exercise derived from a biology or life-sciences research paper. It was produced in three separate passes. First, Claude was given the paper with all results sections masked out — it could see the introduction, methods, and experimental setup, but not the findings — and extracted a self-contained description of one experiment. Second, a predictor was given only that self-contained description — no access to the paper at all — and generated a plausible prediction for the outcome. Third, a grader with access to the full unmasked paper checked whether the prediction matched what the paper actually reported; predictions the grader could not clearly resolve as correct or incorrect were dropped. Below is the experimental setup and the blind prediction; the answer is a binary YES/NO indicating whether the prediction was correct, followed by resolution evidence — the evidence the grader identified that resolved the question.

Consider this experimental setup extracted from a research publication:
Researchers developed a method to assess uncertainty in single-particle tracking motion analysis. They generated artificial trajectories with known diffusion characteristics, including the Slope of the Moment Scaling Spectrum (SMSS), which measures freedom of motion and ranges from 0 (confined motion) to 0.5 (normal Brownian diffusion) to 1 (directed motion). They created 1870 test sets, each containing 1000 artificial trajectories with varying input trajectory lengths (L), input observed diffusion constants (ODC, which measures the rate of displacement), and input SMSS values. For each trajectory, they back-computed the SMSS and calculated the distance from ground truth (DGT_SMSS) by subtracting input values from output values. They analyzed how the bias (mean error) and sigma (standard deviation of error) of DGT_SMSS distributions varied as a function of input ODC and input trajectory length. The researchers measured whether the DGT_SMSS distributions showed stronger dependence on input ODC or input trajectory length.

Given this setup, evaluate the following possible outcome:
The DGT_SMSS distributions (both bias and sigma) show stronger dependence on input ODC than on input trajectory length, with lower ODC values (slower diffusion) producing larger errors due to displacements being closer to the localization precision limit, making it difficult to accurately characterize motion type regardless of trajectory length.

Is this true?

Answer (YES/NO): NO